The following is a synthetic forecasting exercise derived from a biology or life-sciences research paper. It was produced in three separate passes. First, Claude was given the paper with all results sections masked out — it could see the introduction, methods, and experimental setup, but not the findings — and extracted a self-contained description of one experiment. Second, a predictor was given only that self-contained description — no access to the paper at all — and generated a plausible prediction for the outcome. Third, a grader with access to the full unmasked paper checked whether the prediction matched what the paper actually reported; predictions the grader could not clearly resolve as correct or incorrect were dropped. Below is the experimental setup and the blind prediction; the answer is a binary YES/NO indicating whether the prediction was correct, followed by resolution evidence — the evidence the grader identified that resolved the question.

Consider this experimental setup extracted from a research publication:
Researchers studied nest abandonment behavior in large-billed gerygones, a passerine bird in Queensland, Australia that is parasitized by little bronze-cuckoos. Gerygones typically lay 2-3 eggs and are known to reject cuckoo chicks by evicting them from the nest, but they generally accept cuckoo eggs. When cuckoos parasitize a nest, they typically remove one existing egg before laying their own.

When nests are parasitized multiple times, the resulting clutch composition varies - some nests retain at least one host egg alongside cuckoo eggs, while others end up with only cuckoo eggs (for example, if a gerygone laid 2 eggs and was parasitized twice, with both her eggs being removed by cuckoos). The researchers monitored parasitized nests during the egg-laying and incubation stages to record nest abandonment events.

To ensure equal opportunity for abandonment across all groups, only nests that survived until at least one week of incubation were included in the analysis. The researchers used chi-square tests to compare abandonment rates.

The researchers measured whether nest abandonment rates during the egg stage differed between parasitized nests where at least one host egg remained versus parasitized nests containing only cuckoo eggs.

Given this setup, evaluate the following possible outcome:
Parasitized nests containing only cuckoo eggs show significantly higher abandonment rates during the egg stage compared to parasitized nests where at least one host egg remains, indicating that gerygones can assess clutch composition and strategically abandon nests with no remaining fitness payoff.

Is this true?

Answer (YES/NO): YES